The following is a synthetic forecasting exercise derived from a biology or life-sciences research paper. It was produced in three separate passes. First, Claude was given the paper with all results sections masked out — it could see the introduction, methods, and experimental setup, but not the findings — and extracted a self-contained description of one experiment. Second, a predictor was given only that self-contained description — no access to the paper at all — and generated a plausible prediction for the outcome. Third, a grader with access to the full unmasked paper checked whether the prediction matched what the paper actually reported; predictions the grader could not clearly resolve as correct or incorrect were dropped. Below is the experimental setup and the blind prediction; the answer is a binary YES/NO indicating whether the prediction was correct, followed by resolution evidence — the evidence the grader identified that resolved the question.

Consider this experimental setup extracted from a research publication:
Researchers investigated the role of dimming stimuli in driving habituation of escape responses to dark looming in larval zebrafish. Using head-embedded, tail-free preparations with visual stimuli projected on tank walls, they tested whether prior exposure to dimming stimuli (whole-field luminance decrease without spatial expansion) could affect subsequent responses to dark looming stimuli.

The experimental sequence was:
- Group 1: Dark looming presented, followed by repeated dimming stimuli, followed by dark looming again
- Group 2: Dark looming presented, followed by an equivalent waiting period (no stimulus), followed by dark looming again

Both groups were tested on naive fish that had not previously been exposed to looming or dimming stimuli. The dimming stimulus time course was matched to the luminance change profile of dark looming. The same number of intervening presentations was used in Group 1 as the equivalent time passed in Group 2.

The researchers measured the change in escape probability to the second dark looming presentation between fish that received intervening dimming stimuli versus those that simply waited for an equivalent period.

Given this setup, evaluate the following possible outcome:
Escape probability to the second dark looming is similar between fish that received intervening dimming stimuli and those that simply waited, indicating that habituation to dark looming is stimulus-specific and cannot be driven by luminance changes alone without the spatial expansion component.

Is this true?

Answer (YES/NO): NO